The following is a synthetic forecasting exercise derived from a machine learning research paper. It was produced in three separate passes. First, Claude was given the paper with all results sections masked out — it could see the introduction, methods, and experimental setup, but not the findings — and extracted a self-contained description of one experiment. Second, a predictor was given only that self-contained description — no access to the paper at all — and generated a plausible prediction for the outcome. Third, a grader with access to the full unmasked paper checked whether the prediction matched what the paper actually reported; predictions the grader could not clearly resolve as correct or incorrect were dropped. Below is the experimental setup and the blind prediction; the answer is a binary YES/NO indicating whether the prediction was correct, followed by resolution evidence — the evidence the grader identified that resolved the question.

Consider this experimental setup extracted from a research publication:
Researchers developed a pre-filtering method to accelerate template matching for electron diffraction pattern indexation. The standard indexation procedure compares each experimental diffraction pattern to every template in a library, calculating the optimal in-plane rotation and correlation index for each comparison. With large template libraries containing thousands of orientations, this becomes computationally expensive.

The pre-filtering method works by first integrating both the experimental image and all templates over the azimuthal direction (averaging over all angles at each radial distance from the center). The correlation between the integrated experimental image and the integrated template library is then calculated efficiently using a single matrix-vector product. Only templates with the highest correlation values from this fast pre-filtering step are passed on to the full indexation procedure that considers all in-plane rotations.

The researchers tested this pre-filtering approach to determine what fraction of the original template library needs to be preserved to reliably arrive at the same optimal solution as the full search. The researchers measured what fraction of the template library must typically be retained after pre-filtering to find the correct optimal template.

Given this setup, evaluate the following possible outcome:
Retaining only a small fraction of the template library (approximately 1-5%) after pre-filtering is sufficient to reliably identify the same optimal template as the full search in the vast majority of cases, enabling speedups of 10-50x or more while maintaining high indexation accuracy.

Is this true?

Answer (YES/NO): NO